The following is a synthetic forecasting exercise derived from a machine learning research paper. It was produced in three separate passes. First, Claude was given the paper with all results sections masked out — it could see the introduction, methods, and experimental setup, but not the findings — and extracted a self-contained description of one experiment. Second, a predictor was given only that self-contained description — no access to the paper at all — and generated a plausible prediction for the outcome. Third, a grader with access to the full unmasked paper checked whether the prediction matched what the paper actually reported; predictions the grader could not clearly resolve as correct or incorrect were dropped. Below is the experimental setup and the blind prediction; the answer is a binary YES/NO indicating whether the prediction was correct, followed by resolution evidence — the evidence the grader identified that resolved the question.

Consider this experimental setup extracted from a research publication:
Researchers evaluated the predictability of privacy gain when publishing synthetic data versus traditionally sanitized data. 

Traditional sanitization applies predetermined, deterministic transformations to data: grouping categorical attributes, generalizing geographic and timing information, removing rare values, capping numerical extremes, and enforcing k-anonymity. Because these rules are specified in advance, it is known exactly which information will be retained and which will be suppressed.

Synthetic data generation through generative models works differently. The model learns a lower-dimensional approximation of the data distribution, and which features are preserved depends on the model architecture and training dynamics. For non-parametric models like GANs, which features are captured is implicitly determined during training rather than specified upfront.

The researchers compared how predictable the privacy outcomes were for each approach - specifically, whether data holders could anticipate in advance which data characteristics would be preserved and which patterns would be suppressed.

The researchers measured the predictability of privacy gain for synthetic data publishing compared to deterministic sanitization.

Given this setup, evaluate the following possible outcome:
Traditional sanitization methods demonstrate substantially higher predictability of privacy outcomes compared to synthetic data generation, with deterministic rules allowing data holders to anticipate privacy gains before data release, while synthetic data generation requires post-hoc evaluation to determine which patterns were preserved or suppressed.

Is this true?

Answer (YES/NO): YES